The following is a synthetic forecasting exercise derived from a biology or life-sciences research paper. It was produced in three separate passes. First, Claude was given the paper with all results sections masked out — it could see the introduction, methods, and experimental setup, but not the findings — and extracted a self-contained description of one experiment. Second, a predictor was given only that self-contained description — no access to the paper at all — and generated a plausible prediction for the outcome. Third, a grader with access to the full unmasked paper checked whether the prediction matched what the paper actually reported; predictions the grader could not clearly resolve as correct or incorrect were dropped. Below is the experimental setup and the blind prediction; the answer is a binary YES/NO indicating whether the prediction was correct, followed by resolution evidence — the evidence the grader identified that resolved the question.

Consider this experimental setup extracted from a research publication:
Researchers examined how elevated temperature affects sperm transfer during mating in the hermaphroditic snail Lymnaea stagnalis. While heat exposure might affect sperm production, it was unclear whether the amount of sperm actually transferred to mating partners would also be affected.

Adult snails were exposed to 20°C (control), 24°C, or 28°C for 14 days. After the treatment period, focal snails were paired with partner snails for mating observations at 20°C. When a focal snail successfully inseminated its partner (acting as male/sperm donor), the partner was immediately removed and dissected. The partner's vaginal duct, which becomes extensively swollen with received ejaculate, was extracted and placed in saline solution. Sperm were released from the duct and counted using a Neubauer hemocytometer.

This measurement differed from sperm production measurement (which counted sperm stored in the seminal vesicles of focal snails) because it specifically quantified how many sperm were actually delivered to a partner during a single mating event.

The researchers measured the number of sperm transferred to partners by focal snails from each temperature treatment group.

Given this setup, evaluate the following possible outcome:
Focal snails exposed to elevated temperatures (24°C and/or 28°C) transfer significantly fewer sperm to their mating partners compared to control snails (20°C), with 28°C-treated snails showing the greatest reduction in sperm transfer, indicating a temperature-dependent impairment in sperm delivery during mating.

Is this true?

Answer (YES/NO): YES